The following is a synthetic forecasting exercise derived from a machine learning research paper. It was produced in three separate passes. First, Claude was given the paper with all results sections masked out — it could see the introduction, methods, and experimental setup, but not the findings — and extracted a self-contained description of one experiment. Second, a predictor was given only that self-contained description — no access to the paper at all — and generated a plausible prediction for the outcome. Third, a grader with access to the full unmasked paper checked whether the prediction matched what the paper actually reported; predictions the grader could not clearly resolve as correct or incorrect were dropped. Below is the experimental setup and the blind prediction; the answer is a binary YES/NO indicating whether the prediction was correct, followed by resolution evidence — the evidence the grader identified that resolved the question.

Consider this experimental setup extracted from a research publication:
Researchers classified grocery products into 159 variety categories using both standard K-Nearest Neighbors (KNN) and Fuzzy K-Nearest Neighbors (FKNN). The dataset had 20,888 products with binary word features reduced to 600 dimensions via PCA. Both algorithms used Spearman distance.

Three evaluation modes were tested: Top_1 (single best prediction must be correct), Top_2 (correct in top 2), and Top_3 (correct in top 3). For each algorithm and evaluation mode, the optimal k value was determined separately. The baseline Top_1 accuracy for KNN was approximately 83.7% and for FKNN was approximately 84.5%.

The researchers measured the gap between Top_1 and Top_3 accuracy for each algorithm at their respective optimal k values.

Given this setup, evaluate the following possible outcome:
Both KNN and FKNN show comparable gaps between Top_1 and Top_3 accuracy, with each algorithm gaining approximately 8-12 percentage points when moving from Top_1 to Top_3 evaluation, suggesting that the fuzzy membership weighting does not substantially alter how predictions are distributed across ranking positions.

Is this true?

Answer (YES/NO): NO